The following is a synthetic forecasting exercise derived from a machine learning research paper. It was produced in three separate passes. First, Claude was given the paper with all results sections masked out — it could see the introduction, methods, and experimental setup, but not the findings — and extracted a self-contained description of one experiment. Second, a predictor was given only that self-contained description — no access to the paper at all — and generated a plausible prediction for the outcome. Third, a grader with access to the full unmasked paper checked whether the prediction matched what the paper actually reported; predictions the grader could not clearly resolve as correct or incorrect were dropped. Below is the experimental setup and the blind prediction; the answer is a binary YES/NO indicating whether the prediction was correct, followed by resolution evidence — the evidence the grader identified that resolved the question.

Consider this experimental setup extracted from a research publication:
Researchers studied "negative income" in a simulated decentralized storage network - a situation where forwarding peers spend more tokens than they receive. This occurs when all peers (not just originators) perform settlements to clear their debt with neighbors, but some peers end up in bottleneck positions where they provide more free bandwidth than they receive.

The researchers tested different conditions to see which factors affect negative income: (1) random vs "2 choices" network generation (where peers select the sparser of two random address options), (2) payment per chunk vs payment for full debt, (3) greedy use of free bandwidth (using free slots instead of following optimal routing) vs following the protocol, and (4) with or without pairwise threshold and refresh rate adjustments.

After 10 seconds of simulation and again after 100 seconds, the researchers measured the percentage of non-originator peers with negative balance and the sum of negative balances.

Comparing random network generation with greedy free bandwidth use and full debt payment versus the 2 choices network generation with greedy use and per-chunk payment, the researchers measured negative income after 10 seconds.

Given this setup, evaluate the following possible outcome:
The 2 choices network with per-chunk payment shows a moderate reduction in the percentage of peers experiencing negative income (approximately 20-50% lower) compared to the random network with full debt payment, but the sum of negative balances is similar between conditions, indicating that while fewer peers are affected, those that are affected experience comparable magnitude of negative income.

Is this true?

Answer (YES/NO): NO